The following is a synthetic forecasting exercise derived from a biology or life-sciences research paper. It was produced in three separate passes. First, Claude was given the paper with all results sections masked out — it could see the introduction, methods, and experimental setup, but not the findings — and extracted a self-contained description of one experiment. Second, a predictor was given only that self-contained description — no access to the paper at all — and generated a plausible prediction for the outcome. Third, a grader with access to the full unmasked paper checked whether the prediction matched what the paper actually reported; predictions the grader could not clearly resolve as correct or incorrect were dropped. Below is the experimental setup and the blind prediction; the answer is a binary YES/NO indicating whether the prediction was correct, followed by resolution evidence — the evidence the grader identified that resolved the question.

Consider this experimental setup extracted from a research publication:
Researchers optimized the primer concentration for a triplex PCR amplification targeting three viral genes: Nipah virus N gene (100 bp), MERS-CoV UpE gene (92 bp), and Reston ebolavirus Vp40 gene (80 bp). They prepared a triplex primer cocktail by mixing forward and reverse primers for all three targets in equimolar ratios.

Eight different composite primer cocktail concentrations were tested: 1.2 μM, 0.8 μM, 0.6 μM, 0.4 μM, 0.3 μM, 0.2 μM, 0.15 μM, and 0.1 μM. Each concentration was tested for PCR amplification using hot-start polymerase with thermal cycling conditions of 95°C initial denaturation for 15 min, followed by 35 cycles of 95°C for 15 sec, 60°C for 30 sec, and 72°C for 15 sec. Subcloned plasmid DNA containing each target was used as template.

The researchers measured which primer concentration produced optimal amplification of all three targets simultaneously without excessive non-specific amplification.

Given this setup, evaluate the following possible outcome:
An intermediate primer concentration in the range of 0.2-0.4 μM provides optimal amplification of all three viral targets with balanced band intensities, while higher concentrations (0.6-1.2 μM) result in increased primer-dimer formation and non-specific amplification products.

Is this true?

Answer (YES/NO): NO